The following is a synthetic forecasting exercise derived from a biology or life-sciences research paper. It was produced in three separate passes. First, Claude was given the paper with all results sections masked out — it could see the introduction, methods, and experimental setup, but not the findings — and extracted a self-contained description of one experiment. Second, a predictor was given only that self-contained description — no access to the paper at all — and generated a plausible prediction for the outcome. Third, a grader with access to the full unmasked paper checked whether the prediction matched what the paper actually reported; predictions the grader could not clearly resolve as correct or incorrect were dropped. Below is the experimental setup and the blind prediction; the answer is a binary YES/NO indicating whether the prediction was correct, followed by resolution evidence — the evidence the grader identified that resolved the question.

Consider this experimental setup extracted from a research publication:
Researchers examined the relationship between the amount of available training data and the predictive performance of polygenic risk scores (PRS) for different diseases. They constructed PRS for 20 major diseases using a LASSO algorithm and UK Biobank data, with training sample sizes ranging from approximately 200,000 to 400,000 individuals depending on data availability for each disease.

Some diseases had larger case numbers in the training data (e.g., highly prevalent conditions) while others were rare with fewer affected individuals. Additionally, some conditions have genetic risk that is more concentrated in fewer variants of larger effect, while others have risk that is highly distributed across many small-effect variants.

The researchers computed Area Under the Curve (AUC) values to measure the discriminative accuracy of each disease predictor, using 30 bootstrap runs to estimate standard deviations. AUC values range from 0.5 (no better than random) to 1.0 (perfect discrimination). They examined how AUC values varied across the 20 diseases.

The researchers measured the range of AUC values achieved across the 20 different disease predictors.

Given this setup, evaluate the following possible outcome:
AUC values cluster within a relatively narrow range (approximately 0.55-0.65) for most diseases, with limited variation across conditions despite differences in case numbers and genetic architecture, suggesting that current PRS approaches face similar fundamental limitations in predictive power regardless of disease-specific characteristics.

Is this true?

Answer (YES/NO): NO